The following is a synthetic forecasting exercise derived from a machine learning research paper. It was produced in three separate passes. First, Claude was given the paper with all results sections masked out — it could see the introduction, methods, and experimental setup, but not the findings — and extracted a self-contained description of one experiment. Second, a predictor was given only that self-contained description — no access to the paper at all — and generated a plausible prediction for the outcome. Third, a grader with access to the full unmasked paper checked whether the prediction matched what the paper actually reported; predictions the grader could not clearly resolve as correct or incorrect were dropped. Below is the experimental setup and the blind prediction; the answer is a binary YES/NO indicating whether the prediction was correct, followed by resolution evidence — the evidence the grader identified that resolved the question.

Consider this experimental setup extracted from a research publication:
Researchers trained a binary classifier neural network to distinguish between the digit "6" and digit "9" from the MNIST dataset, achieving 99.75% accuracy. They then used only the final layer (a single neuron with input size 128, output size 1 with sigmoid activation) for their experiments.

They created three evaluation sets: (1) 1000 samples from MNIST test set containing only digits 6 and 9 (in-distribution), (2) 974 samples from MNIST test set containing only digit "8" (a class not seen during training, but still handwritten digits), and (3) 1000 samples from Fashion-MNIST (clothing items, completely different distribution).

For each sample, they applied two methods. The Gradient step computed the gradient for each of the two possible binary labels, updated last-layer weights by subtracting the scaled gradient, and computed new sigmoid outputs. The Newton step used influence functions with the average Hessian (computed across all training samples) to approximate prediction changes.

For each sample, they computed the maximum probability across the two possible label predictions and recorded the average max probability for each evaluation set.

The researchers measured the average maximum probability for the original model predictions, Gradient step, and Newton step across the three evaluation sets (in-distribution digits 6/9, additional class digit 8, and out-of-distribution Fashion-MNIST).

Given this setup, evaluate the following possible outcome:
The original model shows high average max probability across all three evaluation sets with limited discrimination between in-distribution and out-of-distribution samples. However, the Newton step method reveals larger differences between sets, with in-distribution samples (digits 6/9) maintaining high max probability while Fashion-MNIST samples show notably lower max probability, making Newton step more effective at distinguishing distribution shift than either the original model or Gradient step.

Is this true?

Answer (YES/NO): NO